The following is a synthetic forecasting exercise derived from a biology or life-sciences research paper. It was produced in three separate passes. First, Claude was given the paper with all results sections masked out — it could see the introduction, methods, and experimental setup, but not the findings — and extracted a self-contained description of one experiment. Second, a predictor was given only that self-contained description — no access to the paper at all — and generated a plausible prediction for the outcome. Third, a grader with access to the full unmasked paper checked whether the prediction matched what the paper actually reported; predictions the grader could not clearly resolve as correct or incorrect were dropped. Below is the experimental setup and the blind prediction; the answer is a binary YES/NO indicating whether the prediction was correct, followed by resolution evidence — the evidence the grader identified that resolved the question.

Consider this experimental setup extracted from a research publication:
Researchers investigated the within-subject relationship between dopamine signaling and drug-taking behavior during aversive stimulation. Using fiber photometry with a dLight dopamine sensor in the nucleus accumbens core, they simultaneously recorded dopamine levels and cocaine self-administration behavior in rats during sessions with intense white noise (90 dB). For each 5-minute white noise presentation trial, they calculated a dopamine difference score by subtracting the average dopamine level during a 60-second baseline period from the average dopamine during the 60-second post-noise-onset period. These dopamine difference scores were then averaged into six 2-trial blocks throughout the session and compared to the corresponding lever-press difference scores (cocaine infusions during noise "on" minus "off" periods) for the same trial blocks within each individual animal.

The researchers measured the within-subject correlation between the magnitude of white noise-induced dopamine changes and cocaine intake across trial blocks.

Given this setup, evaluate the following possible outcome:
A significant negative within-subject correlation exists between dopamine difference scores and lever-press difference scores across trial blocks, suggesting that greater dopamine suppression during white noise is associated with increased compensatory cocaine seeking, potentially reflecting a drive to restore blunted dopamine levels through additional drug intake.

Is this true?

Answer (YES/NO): YES